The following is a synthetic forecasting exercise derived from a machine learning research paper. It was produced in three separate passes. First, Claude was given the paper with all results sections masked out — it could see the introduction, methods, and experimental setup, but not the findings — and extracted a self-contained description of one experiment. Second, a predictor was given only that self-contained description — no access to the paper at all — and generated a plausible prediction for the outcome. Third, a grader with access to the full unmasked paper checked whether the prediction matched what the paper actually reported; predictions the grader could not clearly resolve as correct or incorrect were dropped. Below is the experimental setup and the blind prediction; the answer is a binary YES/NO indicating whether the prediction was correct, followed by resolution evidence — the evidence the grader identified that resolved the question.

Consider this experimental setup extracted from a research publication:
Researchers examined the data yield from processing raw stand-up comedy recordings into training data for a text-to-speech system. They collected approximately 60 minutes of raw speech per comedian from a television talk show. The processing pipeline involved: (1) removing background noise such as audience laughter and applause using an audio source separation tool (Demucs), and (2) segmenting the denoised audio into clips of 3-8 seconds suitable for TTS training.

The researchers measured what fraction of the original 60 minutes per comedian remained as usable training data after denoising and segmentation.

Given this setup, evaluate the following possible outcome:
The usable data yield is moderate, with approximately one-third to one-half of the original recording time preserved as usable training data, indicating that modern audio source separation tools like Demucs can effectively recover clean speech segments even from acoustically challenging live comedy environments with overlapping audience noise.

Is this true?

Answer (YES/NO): NO